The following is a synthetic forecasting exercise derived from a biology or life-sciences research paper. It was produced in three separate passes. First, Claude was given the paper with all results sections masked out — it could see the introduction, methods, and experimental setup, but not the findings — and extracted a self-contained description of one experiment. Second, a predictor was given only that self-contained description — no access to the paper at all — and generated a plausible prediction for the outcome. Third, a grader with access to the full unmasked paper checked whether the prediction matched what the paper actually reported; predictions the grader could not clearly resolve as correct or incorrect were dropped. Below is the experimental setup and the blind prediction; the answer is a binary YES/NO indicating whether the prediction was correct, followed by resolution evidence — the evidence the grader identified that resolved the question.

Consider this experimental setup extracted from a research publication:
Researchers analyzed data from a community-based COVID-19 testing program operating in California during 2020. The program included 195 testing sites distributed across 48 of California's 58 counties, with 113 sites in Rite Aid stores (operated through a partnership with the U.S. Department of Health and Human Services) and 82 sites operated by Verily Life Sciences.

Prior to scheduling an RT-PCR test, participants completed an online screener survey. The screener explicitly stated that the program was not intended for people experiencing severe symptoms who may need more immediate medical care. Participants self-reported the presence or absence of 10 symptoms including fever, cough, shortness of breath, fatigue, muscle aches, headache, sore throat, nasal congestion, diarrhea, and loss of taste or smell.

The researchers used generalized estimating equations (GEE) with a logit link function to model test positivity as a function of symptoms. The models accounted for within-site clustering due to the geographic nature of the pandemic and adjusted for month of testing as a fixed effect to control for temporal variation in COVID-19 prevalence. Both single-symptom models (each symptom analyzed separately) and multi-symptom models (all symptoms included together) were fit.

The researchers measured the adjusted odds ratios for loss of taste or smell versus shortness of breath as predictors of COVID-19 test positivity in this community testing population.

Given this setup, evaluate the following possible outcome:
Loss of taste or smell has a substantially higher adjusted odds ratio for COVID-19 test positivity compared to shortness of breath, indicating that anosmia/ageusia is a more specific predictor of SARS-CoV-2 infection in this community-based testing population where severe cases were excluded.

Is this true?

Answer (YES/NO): YES